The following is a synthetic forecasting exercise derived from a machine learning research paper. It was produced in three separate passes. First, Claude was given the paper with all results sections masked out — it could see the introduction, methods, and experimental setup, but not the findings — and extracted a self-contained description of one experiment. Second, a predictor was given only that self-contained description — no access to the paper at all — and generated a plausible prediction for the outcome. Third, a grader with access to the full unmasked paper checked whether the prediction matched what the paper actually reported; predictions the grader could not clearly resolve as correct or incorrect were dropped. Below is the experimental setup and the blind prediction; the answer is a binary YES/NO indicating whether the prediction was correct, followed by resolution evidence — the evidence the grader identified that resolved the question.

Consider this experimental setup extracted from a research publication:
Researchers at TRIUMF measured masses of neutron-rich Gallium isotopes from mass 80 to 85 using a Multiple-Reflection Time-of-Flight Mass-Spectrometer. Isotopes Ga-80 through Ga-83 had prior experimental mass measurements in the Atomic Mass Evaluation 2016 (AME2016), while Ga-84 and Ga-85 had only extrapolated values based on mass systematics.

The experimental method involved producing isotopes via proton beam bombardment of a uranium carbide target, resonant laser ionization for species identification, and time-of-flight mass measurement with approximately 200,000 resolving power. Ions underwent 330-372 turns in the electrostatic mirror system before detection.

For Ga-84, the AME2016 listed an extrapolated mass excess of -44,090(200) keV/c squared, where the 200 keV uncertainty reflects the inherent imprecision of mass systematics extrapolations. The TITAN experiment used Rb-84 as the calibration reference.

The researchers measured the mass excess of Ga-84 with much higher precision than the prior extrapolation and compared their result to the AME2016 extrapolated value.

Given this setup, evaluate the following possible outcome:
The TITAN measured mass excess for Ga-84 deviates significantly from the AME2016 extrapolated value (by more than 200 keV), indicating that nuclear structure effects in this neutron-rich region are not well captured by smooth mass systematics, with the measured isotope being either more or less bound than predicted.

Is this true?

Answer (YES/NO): NO